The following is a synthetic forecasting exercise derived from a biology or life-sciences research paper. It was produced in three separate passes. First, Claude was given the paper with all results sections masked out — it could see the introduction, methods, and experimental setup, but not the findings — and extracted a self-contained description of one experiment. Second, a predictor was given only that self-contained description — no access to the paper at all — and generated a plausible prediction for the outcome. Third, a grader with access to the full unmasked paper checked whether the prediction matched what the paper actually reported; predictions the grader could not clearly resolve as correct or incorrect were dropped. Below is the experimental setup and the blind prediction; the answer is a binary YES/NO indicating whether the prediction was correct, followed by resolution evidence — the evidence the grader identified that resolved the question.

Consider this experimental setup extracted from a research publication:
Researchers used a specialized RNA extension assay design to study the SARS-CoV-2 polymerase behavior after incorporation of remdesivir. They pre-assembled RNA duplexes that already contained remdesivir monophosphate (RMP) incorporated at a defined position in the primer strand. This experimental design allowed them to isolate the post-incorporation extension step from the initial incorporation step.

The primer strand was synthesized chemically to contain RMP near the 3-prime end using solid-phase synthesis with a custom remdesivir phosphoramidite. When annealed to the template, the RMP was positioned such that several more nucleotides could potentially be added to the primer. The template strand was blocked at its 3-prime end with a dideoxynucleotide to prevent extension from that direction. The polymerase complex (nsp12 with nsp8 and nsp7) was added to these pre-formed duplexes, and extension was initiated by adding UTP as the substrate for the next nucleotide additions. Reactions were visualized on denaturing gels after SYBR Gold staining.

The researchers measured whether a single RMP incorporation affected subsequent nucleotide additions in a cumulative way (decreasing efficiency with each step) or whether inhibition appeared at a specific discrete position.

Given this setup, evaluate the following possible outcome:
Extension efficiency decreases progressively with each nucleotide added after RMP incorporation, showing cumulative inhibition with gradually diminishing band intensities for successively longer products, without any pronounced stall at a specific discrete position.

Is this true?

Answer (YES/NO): NO